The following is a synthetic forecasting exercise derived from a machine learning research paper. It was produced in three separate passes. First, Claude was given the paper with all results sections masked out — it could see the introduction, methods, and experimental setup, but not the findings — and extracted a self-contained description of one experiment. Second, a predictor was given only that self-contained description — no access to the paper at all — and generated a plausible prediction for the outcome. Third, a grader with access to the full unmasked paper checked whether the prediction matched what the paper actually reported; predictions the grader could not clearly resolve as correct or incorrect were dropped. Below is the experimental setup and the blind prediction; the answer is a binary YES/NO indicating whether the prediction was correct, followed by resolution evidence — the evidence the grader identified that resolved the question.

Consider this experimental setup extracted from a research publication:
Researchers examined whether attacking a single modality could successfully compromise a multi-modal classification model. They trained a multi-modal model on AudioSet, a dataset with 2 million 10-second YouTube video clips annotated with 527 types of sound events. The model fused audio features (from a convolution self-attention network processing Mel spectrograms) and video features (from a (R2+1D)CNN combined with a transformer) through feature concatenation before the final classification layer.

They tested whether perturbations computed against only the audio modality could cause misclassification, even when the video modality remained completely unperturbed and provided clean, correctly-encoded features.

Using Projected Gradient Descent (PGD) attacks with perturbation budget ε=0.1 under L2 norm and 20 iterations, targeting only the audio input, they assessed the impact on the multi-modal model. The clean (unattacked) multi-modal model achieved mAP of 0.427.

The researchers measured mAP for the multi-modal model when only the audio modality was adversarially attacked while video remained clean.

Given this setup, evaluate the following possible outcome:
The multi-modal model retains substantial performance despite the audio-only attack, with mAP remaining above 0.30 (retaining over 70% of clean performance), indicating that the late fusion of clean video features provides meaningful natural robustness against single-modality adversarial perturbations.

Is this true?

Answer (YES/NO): YES